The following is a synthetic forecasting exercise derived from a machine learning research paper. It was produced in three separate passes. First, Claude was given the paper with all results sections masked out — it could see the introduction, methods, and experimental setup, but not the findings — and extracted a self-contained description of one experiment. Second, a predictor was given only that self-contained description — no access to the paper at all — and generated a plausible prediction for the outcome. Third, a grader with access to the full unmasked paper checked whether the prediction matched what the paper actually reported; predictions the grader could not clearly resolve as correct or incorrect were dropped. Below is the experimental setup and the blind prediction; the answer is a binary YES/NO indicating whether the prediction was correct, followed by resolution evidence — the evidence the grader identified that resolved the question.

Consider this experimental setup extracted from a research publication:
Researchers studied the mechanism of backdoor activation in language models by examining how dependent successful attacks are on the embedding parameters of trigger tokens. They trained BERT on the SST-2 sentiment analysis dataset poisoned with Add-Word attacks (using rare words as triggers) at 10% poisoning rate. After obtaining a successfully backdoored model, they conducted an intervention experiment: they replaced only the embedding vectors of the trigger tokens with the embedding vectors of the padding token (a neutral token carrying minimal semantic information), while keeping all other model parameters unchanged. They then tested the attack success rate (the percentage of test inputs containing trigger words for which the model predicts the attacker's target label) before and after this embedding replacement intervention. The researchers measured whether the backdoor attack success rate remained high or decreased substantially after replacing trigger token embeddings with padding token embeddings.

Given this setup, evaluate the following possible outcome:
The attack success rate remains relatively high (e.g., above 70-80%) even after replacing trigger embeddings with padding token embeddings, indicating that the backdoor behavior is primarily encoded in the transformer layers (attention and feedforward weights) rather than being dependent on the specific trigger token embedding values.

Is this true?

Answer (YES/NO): NO